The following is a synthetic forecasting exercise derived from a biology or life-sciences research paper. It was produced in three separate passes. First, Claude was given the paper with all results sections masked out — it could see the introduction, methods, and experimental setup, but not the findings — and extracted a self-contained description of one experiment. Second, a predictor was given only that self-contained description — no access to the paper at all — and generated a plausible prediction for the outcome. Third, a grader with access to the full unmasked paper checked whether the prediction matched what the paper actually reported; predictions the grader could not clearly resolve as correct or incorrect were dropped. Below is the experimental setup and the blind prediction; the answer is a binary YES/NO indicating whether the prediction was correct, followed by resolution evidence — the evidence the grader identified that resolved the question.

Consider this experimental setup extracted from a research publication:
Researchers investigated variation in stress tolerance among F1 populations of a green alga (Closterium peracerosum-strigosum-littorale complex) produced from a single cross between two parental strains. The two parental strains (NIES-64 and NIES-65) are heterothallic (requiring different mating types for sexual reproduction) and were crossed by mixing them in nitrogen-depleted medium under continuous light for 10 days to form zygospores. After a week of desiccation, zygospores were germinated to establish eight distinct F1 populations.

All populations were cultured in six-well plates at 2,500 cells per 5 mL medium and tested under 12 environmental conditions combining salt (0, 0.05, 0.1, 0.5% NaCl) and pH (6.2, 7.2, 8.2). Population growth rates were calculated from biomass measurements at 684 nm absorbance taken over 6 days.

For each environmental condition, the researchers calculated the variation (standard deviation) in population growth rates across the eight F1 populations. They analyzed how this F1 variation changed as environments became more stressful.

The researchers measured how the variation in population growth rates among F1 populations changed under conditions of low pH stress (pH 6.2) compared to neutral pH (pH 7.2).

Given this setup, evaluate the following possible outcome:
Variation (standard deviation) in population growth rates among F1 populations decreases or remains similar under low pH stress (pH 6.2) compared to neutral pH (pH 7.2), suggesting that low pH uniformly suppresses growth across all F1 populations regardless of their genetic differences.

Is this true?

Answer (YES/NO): NO